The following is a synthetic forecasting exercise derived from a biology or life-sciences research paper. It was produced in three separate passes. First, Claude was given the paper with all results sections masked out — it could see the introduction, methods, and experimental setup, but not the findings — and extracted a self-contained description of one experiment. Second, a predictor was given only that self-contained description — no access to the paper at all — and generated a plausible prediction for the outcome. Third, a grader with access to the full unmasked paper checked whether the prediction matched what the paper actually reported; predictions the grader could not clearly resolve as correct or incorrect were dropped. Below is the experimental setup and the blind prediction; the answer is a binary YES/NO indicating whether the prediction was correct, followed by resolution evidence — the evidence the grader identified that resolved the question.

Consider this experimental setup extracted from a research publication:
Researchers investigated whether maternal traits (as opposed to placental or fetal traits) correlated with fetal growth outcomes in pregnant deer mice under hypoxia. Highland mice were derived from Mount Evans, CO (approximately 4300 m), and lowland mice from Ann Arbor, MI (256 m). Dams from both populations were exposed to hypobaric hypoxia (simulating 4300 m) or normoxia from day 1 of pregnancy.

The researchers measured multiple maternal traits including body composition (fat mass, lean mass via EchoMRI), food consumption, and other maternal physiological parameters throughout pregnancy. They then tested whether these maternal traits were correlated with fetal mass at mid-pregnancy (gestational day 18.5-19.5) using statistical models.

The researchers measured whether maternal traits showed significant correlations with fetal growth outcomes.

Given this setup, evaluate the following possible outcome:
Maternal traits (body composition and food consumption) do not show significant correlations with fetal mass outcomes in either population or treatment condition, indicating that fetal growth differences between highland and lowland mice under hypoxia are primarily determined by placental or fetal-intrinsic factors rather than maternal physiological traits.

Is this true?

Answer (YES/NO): YES